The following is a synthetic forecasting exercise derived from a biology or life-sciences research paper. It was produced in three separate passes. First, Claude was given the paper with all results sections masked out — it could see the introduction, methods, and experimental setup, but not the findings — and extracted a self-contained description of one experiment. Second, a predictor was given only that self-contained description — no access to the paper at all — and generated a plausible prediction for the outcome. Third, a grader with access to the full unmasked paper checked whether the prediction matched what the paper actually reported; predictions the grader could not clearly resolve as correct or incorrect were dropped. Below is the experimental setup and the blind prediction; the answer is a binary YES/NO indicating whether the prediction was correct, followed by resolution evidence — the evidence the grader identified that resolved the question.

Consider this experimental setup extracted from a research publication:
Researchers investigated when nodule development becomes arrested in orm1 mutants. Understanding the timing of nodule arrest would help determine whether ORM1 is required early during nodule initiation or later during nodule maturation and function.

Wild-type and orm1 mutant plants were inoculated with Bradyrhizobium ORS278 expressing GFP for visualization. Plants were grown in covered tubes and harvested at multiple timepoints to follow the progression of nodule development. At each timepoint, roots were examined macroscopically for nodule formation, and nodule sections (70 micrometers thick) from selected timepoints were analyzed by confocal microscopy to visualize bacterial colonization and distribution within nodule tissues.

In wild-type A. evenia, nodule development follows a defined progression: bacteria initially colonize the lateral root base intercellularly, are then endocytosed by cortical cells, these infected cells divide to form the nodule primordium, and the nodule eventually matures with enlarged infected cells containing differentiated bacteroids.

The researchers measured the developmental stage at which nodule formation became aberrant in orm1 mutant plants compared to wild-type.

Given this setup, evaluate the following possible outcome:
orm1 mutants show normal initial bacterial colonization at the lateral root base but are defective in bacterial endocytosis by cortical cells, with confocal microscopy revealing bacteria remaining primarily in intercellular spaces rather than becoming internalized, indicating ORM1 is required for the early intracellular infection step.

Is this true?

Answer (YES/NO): NO